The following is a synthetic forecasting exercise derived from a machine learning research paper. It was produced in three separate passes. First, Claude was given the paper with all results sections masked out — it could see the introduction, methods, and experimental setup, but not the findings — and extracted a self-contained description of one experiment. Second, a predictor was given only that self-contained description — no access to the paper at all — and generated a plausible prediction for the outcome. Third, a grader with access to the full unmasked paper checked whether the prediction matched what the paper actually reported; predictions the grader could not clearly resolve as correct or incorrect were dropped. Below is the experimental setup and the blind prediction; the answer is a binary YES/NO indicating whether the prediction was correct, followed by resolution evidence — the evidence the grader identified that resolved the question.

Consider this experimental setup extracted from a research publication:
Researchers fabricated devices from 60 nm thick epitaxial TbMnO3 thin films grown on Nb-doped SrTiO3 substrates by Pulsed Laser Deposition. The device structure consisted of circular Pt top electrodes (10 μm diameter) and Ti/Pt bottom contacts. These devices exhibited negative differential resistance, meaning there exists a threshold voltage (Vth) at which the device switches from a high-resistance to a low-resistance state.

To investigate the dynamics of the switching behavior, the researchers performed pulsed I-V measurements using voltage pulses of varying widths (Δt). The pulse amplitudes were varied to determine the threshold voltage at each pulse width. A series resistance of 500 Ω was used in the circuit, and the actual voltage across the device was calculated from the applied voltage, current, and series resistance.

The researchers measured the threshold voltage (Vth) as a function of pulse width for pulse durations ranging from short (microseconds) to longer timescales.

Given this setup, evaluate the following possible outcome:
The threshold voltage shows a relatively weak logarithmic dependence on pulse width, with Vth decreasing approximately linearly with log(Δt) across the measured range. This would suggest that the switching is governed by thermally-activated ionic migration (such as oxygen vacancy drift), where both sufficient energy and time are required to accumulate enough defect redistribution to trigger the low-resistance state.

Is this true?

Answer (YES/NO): NO